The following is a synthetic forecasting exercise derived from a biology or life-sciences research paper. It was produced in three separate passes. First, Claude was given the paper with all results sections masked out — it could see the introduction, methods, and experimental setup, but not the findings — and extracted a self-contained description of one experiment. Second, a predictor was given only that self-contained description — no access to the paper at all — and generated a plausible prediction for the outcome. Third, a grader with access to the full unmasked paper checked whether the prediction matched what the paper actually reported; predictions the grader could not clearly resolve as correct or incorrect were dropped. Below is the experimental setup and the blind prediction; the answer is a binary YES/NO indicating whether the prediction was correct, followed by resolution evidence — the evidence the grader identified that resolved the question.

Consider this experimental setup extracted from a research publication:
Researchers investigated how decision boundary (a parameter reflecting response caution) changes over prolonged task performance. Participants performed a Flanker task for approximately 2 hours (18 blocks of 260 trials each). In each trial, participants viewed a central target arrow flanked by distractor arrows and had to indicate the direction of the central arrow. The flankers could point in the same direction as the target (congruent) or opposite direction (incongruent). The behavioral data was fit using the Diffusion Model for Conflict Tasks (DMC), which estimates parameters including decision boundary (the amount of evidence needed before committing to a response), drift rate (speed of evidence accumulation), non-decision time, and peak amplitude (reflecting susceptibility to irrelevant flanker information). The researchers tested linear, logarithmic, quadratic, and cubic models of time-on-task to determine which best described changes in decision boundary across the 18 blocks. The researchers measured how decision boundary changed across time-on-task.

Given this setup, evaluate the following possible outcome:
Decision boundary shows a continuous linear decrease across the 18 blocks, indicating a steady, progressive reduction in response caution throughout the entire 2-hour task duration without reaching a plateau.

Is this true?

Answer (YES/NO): NO